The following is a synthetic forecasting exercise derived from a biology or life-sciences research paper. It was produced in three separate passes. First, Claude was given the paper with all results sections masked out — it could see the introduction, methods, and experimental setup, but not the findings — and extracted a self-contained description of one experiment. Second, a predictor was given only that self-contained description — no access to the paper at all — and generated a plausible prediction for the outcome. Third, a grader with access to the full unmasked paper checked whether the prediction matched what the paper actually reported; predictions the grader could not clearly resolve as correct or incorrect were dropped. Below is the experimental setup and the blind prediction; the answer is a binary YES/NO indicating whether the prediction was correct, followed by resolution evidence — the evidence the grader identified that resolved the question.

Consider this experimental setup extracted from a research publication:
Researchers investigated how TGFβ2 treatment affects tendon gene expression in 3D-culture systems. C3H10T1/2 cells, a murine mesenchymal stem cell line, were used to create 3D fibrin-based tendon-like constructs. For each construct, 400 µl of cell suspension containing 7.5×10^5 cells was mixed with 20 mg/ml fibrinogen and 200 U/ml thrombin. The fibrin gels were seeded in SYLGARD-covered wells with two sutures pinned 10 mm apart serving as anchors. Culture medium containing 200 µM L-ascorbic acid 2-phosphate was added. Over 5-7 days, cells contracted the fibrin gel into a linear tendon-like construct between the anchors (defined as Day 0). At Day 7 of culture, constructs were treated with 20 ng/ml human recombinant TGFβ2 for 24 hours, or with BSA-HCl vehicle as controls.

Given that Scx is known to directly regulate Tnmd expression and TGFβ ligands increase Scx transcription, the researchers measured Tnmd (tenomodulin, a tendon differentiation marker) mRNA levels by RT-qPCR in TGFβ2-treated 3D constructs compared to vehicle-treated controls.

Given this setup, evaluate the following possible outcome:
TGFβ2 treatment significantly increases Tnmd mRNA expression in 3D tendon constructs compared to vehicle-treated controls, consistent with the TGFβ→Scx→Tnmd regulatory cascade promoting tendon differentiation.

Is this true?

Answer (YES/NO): NO